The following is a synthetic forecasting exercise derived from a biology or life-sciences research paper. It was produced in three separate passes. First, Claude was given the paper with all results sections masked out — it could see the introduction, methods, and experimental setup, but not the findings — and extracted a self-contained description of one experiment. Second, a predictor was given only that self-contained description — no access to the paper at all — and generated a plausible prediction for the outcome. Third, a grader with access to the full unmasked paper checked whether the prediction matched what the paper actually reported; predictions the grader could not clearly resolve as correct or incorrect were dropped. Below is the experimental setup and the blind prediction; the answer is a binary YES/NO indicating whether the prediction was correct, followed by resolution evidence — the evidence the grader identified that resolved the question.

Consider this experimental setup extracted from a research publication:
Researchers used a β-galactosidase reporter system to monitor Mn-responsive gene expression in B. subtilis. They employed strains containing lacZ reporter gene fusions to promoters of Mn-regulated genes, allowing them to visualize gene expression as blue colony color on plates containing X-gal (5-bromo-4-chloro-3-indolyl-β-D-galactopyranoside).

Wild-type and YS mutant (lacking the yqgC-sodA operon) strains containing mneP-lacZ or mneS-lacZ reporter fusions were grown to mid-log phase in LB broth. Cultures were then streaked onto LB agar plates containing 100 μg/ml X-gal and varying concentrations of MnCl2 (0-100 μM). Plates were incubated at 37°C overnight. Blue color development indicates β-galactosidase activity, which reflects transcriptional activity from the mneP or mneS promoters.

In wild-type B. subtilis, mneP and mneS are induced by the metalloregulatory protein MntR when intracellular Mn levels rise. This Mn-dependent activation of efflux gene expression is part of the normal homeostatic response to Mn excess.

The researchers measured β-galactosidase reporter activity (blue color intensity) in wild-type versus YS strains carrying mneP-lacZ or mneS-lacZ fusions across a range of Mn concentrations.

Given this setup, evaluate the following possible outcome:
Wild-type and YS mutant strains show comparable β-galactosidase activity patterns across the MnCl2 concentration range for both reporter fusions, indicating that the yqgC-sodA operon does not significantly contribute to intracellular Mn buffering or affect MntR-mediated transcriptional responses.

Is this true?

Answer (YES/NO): NO